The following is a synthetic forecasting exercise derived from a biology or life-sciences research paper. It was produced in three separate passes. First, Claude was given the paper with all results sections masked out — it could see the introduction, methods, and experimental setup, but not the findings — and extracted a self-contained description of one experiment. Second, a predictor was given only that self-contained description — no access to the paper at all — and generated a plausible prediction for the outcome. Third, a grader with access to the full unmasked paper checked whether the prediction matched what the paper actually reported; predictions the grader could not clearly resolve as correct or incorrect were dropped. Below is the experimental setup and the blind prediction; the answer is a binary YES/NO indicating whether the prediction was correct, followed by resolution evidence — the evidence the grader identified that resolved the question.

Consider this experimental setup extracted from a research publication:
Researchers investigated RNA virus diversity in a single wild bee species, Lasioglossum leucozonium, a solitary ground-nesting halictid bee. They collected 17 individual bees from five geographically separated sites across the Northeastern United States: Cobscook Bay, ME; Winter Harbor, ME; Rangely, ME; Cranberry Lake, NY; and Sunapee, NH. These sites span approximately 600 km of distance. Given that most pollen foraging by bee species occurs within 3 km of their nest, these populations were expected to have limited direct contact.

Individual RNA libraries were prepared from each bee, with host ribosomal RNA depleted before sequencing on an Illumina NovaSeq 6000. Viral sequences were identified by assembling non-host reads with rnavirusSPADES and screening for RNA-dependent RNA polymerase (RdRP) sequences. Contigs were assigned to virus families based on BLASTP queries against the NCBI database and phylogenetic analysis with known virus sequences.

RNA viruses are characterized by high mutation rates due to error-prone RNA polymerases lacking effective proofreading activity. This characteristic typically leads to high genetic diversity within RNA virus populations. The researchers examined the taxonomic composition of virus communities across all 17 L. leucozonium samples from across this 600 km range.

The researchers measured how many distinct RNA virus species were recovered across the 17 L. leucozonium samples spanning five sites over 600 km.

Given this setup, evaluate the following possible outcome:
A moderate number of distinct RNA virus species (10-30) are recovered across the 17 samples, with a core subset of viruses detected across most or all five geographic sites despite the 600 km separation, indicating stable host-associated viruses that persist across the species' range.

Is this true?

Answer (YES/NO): NO